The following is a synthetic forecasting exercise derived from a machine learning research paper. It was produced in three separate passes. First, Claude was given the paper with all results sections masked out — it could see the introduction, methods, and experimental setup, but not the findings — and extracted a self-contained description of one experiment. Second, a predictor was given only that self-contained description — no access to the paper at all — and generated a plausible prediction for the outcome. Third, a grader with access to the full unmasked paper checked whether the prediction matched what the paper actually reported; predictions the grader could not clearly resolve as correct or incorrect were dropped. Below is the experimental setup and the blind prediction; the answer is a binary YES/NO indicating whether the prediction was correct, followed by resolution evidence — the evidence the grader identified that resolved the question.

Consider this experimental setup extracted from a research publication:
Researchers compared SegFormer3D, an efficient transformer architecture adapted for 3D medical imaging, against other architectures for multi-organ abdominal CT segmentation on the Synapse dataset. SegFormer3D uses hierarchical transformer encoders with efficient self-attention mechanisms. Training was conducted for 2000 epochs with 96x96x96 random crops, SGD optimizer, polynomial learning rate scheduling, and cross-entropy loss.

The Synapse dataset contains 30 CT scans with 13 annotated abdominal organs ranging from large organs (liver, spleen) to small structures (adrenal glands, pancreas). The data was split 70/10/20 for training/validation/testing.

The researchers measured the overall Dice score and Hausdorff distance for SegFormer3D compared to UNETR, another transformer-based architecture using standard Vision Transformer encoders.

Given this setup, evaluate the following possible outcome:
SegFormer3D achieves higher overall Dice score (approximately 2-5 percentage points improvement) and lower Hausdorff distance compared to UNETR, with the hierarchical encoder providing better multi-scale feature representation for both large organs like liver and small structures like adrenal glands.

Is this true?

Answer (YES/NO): NO